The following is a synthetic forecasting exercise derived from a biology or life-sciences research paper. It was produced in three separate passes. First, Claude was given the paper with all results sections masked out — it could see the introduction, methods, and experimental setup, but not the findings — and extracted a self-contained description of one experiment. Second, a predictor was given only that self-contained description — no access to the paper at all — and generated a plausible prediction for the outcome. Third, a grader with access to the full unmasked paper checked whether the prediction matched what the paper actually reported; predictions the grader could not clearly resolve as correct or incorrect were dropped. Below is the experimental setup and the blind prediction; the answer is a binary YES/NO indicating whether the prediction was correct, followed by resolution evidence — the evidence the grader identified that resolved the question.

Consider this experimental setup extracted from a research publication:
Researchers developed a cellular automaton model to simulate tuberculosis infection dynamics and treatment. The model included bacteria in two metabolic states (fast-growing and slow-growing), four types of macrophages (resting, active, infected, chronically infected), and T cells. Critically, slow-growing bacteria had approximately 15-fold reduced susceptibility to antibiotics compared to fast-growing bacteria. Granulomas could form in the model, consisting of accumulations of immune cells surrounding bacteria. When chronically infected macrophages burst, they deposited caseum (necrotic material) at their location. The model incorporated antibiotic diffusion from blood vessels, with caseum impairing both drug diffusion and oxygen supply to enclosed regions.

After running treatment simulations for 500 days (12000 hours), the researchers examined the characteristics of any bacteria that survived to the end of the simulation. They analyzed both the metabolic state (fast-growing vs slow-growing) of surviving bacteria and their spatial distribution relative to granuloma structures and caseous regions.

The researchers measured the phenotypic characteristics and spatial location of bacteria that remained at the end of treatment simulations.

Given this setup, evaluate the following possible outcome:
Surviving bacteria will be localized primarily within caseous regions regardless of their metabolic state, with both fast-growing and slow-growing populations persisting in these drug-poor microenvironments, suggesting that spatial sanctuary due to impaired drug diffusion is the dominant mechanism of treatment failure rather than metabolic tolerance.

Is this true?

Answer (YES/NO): NO